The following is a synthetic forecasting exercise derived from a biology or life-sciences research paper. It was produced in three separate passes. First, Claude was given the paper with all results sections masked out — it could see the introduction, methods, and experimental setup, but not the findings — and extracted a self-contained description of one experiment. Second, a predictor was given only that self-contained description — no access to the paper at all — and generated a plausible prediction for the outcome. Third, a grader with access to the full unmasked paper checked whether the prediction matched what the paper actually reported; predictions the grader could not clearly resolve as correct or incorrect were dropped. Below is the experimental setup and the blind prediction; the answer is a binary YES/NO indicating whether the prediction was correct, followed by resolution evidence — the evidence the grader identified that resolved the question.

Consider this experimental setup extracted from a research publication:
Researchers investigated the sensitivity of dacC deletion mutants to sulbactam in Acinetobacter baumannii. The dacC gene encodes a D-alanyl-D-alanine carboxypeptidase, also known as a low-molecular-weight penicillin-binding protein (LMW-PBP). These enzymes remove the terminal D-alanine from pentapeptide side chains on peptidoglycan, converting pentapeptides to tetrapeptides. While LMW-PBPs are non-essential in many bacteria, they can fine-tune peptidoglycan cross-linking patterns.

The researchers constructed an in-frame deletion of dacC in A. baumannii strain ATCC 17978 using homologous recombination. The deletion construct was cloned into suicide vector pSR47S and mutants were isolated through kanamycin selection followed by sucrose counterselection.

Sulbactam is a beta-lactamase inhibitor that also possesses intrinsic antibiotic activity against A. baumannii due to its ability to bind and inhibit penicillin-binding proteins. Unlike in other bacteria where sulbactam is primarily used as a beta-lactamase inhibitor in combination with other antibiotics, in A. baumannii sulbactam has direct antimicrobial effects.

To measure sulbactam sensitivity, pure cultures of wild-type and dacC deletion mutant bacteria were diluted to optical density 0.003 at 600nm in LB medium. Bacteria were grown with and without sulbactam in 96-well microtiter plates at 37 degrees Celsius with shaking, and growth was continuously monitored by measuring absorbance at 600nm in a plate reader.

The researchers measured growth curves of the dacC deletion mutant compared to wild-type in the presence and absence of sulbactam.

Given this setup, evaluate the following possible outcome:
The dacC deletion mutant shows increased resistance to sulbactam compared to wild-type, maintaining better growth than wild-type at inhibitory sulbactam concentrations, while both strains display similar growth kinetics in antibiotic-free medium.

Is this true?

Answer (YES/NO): NO